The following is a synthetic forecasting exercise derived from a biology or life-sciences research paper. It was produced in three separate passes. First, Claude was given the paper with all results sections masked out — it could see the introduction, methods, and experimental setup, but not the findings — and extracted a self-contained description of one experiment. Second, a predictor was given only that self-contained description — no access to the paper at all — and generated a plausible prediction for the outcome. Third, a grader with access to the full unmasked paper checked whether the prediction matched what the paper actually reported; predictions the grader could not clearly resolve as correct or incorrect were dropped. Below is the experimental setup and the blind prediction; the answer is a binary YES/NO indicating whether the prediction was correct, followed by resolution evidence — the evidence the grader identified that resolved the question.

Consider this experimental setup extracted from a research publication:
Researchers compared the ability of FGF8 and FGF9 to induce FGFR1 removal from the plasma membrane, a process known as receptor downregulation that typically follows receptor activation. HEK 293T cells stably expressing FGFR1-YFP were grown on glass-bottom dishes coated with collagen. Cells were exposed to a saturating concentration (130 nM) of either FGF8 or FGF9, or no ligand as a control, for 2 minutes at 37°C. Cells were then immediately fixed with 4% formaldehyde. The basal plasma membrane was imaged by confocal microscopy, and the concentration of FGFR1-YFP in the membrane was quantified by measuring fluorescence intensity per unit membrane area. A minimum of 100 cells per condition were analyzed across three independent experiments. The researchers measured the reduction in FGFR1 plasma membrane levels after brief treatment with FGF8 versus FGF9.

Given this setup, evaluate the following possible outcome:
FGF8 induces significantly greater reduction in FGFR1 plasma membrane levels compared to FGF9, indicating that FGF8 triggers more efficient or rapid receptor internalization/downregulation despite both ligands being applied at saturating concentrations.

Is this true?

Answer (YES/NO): YES